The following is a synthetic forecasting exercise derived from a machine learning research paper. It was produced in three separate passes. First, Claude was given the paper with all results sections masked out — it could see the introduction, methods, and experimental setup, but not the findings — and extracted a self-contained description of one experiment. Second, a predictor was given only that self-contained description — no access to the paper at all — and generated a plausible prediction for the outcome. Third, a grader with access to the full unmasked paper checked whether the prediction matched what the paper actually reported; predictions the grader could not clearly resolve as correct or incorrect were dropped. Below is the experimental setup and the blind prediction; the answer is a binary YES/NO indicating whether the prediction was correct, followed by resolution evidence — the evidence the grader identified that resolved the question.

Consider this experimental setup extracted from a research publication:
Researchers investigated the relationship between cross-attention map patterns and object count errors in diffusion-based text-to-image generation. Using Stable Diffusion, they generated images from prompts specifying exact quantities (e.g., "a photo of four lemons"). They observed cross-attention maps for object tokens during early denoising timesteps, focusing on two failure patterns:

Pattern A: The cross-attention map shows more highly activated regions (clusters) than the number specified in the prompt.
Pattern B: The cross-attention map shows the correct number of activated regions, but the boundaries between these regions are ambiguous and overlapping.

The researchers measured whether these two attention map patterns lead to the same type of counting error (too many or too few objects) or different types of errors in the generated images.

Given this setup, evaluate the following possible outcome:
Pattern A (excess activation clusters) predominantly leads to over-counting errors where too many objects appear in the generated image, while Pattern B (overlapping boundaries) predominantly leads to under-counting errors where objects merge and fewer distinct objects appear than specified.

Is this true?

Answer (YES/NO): YES